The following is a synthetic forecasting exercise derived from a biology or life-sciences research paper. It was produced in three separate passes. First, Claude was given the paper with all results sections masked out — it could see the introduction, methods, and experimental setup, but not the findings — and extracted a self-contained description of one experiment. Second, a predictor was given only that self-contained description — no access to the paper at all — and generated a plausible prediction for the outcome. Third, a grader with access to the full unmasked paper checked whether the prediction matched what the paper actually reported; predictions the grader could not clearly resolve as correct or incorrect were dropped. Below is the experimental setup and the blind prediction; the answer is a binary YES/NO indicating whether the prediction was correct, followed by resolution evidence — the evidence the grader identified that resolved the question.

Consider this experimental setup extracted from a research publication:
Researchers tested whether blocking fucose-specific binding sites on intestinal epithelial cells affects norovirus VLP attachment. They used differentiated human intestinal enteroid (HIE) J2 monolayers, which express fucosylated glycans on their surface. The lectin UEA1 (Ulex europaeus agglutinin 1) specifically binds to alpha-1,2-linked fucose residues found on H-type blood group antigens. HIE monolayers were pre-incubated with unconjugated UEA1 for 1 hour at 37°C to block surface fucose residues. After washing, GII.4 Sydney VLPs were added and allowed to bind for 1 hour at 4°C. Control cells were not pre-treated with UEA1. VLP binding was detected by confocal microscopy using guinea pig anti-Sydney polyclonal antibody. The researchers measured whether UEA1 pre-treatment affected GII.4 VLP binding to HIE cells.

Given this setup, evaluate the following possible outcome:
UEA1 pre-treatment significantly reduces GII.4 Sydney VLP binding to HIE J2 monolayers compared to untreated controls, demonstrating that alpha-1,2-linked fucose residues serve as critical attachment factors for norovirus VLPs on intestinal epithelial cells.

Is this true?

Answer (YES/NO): NO